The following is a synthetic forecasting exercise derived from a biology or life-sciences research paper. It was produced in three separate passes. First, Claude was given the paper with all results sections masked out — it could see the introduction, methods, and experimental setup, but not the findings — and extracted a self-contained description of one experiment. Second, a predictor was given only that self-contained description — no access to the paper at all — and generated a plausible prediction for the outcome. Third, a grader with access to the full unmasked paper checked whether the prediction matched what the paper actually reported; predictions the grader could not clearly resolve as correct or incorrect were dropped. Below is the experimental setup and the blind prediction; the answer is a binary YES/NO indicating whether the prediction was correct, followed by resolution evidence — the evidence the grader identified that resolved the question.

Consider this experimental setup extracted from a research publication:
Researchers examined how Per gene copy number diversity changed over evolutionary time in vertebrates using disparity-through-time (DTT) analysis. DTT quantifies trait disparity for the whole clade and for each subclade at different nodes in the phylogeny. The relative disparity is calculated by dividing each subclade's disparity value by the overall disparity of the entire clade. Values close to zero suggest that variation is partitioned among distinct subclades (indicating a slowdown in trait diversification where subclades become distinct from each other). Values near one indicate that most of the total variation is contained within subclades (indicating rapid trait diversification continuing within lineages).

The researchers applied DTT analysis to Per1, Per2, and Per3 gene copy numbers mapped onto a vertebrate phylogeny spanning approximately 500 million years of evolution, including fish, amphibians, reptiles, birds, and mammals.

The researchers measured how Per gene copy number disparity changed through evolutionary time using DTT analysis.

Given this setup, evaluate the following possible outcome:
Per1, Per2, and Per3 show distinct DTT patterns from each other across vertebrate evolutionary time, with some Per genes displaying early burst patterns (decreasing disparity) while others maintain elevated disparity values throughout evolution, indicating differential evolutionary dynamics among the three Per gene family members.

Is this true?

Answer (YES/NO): NO